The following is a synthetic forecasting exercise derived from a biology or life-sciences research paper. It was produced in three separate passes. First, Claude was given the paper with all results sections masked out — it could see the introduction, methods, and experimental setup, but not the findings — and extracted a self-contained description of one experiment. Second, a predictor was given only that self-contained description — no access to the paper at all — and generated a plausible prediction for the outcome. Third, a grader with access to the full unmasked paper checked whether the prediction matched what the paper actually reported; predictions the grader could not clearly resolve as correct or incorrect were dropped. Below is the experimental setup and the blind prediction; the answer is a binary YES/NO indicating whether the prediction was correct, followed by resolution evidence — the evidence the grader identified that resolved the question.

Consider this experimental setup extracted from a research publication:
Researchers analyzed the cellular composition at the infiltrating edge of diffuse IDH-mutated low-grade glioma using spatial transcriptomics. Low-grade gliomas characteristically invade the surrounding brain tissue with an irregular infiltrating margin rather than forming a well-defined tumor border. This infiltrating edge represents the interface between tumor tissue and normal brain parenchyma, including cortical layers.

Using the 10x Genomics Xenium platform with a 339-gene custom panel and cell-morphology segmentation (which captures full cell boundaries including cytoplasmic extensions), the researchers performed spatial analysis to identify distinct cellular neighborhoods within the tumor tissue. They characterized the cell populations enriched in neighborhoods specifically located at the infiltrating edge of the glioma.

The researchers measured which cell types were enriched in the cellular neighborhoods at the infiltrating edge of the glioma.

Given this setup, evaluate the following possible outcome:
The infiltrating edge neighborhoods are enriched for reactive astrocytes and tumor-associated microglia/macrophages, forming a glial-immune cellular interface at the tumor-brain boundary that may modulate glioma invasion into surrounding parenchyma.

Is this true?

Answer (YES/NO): NO